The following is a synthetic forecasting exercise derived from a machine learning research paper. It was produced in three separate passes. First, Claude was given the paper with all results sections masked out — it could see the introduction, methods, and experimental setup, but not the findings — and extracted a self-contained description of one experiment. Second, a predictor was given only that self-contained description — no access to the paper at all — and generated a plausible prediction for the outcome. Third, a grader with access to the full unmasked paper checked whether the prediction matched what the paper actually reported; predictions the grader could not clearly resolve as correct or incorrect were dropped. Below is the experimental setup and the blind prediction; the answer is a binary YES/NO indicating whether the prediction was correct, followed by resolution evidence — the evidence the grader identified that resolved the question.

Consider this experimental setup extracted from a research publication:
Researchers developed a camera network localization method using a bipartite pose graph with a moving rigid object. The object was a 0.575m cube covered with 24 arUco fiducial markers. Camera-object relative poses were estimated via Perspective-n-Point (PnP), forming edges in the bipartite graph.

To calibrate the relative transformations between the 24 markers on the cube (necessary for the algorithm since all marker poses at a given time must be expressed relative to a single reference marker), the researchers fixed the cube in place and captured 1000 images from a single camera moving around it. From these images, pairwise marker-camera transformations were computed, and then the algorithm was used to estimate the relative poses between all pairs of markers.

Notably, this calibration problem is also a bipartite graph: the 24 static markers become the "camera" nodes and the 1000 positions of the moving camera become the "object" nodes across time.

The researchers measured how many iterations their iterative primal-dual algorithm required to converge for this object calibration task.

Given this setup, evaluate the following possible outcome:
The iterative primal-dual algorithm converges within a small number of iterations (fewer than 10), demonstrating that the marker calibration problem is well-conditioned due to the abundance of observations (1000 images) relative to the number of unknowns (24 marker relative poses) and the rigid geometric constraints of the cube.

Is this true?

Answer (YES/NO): YES